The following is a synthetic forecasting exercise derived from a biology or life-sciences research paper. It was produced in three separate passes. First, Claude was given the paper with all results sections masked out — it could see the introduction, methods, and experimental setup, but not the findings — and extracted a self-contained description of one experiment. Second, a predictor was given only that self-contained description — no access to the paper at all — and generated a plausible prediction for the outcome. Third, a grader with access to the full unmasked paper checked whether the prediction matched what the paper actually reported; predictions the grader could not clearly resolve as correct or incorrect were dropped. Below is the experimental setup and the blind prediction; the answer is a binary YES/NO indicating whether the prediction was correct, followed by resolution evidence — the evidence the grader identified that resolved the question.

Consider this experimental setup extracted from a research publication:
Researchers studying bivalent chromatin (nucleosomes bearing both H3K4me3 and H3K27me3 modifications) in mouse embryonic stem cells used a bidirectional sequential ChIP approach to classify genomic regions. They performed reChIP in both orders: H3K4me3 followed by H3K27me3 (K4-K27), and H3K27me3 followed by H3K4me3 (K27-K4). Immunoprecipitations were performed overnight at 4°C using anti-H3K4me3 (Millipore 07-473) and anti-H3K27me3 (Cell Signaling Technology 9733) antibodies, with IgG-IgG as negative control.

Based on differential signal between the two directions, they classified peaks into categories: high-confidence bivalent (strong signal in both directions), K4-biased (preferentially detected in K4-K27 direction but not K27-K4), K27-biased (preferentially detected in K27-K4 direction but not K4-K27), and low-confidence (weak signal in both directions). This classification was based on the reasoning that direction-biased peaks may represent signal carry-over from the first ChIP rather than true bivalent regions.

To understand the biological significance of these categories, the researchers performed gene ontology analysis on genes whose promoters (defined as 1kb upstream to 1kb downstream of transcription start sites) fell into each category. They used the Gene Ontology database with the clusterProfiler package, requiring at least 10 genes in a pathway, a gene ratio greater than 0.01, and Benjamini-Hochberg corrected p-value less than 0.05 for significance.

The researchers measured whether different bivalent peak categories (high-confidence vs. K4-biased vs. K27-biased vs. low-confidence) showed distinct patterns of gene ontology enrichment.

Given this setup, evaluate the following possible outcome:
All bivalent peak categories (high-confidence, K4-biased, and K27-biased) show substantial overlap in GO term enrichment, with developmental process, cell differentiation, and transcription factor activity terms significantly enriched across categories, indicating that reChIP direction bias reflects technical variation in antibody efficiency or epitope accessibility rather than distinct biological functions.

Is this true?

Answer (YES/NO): NO